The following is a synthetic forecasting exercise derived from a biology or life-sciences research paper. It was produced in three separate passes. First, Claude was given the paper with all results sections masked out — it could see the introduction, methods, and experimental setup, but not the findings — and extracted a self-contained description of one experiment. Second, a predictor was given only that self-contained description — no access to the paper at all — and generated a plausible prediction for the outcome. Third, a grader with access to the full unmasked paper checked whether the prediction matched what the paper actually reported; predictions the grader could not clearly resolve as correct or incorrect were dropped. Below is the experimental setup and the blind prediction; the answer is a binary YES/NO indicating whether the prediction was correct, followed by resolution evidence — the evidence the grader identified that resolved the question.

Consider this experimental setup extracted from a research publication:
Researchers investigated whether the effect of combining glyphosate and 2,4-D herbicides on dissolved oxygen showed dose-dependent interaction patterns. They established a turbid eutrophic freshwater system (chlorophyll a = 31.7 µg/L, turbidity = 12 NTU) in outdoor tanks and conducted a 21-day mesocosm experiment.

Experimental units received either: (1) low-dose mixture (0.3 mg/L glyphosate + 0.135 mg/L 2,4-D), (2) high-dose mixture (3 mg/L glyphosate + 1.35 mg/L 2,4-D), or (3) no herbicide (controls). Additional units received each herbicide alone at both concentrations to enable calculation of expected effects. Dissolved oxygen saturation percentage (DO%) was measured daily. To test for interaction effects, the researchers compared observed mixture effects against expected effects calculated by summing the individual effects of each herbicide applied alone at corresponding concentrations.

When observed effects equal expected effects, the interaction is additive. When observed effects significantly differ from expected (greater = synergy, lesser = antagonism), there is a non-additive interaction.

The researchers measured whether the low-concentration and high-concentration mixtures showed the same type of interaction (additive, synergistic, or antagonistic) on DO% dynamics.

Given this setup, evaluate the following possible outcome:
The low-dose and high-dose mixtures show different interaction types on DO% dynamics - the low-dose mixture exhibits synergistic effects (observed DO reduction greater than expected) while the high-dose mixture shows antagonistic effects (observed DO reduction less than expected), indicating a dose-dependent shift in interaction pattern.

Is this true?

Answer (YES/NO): NO